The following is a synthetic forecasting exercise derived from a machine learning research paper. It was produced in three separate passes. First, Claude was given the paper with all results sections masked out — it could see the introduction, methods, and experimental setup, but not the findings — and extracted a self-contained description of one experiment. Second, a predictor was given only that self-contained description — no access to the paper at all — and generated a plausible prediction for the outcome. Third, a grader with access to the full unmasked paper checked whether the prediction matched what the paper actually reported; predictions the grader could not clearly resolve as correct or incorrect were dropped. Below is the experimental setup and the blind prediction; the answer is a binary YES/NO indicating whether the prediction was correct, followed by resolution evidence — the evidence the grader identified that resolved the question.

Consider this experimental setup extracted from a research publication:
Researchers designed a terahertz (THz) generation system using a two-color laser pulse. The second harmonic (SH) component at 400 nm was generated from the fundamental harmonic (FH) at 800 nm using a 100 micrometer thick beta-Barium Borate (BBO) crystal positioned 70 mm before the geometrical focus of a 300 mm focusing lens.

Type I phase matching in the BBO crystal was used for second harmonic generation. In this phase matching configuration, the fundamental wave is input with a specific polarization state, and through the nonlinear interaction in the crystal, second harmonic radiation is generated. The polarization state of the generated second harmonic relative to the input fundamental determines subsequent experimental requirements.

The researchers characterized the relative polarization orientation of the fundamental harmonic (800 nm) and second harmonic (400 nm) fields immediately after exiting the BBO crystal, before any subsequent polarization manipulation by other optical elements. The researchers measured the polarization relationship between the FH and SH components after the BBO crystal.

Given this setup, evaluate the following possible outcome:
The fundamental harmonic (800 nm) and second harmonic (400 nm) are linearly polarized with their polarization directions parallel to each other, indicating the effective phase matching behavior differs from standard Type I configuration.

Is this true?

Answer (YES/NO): NO